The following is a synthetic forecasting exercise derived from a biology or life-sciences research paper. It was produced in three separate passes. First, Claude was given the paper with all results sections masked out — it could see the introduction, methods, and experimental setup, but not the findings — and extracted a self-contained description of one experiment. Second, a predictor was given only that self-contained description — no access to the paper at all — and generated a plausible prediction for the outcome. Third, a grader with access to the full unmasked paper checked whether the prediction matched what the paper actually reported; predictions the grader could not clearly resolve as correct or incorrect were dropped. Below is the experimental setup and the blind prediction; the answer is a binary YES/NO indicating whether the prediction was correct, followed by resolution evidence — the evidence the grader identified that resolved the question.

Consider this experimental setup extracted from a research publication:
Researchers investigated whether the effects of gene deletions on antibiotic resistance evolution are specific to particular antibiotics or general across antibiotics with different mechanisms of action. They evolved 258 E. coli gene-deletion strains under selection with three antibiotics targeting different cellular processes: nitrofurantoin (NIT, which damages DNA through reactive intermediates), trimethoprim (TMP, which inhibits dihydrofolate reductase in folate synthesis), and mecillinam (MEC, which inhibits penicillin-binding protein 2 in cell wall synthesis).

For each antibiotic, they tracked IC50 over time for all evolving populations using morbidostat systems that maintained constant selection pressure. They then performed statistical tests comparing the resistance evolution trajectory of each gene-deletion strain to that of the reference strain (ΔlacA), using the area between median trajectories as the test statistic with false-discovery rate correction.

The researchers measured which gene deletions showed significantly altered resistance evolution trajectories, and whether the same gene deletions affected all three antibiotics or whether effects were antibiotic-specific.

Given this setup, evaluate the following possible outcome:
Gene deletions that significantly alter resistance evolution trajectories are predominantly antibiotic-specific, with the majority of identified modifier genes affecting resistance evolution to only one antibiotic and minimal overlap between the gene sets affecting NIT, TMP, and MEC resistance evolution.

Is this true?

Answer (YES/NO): NO